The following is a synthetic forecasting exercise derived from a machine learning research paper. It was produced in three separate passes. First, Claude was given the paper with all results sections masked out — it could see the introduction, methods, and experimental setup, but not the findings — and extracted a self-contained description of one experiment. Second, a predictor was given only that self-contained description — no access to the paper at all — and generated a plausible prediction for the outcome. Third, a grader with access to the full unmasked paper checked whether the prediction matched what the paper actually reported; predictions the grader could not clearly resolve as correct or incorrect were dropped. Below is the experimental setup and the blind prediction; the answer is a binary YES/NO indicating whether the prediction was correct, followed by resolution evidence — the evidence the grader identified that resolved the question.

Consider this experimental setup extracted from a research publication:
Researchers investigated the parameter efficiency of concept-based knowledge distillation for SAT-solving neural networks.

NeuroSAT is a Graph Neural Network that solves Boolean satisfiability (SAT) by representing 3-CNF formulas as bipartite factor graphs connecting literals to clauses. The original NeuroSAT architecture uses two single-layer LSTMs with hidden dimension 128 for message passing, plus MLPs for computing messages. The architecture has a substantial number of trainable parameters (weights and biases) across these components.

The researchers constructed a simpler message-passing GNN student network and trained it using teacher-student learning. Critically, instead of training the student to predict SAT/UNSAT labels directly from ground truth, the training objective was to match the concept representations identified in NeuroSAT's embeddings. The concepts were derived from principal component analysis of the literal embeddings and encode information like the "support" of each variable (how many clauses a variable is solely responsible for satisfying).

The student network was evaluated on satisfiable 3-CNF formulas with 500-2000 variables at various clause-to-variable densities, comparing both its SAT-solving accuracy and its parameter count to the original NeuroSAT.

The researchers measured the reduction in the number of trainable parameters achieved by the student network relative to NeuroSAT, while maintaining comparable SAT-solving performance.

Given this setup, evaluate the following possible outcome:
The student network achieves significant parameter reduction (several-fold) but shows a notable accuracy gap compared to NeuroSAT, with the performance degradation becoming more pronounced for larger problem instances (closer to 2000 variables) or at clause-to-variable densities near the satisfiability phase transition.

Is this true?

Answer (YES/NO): NO